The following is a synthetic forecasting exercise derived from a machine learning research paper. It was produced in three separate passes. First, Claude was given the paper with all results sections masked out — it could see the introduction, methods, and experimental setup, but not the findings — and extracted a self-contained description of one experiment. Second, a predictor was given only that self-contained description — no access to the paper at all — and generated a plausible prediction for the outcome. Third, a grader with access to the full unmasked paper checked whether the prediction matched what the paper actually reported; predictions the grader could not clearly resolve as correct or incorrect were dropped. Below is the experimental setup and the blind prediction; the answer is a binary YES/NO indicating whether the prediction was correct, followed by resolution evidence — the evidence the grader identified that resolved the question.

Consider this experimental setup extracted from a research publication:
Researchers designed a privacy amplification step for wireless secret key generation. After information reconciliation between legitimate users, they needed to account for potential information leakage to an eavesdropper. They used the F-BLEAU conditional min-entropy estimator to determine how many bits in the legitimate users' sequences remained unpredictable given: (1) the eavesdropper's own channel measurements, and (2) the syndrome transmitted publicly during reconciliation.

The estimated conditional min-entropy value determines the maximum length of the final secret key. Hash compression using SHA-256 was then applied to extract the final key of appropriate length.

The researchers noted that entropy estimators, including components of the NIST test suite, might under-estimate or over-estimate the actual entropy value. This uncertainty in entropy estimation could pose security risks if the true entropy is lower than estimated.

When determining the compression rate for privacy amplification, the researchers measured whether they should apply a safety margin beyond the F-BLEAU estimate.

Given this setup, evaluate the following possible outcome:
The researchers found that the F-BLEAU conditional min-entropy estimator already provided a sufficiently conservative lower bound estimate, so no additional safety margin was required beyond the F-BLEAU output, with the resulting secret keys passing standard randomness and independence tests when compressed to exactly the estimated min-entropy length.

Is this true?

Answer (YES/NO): NO